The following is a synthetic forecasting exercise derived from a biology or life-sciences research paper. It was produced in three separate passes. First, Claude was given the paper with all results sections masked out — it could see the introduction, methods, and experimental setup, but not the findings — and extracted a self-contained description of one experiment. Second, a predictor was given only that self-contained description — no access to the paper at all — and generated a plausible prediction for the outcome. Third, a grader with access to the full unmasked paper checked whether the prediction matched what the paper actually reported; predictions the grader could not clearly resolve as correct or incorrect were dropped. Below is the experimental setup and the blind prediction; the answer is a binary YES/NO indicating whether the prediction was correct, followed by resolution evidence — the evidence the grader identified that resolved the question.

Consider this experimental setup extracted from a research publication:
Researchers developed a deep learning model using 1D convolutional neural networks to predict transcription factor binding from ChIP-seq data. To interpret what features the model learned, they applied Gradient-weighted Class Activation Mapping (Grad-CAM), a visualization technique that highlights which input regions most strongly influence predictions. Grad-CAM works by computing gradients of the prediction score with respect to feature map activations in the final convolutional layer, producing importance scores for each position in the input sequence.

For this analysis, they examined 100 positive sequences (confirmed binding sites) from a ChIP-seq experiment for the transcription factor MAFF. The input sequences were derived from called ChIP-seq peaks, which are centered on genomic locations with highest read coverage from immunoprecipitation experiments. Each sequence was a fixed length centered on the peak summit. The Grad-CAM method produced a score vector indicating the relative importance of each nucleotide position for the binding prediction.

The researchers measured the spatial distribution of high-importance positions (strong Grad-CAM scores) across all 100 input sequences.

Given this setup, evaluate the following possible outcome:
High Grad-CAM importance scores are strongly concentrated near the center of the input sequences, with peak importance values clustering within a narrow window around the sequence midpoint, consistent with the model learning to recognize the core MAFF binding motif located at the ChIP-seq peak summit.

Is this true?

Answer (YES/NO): YES